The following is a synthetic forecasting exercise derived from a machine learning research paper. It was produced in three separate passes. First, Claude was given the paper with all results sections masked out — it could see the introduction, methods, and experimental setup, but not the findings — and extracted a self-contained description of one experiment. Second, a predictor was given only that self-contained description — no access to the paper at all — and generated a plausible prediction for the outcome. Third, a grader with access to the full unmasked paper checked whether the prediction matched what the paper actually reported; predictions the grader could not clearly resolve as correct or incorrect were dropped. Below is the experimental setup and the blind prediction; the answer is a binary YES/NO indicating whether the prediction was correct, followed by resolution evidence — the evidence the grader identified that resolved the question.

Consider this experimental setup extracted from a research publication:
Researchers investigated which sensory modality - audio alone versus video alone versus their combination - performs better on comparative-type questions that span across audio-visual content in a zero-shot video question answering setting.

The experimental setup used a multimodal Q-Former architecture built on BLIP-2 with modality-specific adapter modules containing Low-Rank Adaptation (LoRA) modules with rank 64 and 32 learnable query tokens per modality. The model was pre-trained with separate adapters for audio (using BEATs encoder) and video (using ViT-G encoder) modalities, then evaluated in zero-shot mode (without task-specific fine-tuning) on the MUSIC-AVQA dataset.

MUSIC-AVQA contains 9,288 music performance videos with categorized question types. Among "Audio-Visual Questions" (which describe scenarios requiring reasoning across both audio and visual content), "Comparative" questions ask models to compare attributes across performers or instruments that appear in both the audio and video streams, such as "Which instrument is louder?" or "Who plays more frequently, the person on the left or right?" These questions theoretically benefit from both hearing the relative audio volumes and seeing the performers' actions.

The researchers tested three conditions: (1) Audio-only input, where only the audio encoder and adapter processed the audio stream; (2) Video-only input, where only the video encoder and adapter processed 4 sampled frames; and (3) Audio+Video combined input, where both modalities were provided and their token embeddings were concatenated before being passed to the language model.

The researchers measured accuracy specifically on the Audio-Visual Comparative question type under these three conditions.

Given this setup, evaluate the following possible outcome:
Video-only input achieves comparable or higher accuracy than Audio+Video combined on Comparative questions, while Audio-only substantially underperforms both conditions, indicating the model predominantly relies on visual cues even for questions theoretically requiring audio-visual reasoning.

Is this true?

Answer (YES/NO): NO